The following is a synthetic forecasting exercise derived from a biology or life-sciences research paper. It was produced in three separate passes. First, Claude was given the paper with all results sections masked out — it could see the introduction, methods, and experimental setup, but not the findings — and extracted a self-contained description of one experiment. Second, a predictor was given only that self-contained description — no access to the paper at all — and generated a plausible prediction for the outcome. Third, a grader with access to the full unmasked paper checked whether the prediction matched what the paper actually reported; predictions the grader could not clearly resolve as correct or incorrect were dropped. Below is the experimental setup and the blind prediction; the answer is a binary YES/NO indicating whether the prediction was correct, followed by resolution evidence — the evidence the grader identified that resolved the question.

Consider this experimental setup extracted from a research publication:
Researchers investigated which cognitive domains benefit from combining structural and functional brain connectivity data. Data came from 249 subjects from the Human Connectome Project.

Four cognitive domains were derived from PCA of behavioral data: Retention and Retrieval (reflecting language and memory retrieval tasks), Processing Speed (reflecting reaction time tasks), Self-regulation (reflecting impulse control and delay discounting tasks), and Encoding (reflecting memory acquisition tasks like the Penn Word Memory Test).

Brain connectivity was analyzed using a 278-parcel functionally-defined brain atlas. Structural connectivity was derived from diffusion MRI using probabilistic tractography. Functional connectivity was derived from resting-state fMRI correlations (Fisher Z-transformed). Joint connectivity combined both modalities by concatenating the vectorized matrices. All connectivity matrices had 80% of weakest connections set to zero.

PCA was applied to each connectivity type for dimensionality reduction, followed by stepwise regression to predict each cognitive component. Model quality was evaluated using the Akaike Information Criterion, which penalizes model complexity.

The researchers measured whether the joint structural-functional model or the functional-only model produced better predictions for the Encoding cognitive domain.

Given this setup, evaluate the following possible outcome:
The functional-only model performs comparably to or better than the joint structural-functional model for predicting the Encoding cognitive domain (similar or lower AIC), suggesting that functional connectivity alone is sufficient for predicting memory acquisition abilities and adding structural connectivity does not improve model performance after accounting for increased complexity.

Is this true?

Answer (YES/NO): YES